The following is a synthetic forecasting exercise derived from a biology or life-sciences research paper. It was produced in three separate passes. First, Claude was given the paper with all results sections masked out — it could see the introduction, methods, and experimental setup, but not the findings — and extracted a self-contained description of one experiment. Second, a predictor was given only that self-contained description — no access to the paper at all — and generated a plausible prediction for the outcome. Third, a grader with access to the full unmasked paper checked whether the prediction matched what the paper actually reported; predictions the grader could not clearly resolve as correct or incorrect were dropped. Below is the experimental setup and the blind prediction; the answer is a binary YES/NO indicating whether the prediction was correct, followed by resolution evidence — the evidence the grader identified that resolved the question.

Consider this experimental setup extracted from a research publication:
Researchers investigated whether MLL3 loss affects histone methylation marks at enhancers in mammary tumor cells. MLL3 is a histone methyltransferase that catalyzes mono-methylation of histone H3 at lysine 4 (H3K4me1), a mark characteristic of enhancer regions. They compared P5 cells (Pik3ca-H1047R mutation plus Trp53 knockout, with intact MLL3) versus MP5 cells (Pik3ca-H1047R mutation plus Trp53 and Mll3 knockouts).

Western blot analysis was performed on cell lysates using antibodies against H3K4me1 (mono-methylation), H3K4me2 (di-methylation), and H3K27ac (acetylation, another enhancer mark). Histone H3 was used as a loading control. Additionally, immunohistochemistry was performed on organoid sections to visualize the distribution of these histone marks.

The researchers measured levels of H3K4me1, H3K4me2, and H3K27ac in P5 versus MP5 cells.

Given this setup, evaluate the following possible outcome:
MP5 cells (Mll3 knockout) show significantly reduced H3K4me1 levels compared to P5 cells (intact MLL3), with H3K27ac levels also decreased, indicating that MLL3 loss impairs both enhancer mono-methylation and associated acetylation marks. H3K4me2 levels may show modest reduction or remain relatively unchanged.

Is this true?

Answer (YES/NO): YES